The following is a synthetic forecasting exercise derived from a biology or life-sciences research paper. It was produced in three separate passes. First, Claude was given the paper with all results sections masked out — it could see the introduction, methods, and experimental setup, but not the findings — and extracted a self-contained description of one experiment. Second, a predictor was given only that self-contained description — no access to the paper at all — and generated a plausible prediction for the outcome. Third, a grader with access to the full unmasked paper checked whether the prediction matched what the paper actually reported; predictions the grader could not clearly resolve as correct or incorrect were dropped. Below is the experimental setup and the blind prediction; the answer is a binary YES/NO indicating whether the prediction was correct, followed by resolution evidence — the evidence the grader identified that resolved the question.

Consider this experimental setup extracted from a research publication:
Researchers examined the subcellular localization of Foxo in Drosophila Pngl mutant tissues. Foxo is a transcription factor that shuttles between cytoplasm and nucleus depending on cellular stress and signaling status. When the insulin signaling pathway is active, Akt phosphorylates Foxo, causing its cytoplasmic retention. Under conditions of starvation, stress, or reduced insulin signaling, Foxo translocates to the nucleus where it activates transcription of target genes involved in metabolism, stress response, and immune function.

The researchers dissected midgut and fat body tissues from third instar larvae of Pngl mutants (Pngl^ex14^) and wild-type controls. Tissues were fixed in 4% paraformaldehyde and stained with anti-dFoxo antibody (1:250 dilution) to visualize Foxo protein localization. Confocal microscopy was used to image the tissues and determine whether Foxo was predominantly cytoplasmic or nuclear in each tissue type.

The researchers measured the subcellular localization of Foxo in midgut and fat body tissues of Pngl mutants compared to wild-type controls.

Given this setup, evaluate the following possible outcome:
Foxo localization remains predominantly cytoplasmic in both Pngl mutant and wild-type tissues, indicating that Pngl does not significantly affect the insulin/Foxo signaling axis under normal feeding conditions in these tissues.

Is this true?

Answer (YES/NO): NO